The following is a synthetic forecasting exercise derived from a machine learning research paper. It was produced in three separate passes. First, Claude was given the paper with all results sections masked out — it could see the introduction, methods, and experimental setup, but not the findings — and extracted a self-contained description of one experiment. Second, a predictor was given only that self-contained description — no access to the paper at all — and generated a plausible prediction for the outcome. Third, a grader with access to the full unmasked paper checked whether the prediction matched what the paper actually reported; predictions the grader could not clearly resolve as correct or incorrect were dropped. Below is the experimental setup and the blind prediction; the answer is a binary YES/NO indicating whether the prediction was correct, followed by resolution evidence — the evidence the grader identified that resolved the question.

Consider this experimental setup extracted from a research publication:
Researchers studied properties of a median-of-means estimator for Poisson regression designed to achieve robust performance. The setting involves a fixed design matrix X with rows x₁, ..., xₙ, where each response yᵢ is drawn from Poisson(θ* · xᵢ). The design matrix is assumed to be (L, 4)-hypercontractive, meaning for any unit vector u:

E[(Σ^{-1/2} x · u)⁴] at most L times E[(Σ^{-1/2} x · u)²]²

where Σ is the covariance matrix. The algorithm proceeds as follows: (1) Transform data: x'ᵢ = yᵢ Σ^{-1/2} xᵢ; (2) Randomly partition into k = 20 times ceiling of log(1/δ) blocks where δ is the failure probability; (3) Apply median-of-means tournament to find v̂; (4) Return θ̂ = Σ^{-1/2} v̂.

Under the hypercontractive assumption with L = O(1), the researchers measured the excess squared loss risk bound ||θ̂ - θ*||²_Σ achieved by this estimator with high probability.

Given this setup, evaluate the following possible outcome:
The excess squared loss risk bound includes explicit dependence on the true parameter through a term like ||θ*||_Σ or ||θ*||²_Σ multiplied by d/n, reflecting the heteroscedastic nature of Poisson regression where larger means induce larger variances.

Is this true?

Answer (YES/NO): NO